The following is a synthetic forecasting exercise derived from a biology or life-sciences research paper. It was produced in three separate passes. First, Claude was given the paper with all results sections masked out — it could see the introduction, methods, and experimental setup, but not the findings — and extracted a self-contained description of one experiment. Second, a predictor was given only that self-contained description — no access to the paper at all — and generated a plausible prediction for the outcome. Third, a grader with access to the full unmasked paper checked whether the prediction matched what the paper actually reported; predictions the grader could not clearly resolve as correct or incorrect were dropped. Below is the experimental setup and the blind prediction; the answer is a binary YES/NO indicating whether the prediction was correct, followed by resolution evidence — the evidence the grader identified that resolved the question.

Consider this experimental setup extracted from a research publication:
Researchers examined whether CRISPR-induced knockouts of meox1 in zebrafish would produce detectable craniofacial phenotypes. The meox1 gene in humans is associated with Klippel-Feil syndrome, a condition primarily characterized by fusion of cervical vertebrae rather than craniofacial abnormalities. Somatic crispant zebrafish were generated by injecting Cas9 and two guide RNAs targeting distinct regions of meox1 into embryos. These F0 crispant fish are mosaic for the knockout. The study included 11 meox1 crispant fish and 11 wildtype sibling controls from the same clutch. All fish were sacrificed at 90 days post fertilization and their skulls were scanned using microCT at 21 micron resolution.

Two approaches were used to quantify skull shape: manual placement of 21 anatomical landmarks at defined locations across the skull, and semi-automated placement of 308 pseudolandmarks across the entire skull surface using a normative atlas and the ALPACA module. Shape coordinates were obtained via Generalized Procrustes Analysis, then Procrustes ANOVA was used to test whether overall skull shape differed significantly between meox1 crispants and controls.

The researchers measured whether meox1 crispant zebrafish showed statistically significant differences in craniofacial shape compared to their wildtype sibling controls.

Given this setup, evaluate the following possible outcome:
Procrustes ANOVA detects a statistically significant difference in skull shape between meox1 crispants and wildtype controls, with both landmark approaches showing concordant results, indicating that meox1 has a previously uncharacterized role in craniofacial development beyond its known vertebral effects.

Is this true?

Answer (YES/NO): YES